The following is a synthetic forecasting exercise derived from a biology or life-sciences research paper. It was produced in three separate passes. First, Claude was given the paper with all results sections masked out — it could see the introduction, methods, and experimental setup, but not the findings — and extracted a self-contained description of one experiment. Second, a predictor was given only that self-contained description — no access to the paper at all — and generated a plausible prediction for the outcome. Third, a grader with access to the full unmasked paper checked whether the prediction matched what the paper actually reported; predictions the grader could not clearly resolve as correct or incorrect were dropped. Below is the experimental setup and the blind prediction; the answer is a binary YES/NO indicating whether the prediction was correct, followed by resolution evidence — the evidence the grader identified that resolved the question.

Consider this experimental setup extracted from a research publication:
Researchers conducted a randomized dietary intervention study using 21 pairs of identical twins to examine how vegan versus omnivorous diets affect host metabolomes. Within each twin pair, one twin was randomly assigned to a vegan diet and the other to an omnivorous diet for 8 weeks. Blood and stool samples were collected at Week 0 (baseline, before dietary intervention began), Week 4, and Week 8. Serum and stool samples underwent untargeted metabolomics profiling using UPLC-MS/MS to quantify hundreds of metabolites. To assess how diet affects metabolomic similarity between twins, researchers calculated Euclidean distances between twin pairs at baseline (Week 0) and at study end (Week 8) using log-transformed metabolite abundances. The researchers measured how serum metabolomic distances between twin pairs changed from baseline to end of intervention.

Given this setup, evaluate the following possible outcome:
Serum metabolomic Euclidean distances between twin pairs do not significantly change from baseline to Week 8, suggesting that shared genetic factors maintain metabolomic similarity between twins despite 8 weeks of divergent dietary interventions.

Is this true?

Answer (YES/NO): NO